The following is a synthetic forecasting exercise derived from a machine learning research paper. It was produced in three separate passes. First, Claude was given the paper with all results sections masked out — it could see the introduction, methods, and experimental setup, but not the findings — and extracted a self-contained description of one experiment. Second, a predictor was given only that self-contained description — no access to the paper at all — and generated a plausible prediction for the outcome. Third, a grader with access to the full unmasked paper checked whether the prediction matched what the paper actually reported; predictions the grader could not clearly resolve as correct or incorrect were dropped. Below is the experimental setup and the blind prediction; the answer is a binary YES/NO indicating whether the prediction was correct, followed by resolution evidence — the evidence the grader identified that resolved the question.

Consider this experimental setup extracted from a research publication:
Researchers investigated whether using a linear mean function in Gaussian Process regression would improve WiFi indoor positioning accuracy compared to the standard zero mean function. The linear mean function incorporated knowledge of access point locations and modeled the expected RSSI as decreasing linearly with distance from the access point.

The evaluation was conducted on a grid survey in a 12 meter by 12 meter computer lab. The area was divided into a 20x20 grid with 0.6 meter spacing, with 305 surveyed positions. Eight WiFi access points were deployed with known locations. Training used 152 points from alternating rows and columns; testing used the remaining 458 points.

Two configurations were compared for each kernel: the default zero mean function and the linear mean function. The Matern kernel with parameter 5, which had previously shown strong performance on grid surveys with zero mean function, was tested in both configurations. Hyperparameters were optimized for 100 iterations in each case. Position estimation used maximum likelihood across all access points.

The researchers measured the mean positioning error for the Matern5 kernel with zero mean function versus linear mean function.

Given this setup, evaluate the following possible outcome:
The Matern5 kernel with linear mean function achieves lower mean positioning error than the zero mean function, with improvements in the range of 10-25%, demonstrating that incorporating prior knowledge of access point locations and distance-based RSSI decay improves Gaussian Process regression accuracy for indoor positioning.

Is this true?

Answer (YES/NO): NO